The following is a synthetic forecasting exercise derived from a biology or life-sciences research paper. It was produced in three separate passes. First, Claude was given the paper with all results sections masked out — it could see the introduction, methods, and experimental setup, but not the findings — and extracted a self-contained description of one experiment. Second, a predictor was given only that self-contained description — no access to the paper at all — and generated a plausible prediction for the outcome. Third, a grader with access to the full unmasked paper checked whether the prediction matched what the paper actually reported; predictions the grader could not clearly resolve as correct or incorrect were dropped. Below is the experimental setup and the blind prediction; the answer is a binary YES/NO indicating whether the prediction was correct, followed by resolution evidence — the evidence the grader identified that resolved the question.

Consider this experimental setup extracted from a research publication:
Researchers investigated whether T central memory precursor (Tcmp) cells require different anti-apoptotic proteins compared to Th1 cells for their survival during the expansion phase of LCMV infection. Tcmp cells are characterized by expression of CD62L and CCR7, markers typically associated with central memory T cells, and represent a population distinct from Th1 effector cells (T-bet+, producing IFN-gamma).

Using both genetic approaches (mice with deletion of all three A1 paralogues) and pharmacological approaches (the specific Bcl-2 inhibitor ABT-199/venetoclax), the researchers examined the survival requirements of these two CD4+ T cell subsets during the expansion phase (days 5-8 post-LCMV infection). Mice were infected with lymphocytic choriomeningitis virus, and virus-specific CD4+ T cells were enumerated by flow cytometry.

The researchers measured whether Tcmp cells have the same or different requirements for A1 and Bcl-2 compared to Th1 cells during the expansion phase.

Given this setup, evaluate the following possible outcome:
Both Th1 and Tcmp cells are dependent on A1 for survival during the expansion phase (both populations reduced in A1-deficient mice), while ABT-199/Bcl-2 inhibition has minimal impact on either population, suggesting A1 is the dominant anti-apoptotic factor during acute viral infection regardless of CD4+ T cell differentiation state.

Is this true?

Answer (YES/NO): NO